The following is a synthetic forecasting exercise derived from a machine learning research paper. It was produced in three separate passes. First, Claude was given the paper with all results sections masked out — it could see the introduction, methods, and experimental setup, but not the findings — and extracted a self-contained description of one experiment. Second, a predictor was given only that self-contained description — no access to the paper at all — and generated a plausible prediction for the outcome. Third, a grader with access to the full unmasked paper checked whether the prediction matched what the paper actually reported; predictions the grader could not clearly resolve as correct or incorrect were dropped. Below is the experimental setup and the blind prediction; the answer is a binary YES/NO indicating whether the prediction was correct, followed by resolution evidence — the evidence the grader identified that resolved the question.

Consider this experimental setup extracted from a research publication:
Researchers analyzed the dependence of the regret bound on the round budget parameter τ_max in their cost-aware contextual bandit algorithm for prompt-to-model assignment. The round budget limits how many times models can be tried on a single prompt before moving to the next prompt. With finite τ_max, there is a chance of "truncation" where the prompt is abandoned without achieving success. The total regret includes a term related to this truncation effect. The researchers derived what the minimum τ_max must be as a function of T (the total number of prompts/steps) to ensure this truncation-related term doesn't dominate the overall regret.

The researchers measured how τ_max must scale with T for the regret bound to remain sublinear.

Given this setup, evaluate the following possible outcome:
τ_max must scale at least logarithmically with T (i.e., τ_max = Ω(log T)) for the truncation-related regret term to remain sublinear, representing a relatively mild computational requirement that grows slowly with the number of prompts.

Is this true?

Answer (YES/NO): YES